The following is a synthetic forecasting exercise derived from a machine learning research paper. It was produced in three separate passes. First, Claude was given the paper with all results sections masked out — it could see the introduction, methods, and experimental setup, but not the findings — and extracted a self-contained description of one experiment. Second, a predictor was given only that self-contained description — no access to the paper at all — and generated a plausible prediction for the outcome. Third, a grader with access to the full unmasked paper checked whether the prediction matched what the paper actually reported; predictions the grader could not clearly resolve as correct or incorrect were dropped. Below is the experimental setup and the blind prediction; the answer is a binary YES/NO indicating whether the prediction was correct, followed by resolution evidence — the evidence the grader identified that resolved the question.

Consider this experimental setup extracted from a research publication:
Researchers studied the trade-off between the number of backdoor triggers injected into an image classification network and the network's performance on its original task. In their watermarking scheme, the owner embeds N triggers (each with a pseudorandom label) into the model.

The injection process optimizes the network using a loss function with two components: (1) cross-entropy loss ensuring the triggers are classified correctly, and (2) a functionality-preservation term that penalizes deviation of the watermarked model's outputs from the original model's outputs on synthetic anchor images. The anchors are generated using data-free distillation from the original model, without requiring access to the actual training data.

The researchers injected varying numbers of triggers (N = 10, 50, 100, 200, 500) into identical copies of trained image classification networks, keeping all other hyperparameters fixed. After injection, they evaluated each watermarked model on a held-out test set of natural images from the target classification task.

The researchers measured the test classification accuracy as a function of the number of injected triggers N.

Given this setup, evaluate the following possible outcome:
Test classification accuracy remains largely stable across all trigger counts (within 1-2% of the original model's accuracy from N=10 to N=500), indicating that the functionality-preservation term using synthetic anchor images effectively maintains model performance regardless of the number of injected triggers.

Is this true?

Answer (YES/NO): NO